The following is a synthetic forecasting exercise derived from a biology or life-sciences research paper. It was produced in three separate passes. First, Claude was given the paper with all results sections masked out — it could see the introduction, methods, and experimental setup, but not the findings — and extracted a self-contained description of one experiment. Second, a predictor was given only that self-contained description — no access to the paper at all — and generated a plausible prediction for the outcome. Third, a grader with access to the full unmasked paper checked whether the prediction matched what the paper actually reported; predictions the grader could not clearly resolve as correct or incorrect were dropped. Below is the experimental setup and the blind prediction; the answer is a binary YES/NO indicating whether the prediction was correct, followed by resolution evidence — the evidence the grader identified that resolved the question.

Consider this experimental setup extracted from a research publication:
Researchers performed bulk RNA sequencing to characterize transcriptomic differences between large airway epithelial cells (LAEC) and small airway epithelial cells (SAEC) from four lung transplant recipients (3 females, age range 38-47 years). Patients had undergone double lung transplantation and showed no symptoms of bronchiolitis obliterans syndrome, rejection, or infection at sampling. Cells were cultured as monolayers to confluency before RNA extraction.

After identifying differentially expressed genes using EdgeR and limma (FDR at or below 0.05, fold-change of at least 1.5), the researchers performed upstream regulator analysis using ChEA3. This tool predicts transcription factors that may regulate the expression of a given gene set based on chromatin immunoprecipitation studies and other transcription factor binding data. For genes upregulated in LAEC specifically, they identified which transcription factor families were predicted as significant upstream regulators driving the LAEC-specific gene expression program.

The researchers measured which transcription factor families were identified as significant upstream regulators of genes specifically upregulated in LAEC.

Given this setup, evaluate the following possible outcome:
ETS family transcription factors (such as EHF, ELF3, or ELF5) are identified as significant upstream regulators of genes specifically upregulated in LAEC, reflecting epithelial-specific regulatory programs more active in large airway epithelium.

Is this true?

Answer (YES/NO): NO